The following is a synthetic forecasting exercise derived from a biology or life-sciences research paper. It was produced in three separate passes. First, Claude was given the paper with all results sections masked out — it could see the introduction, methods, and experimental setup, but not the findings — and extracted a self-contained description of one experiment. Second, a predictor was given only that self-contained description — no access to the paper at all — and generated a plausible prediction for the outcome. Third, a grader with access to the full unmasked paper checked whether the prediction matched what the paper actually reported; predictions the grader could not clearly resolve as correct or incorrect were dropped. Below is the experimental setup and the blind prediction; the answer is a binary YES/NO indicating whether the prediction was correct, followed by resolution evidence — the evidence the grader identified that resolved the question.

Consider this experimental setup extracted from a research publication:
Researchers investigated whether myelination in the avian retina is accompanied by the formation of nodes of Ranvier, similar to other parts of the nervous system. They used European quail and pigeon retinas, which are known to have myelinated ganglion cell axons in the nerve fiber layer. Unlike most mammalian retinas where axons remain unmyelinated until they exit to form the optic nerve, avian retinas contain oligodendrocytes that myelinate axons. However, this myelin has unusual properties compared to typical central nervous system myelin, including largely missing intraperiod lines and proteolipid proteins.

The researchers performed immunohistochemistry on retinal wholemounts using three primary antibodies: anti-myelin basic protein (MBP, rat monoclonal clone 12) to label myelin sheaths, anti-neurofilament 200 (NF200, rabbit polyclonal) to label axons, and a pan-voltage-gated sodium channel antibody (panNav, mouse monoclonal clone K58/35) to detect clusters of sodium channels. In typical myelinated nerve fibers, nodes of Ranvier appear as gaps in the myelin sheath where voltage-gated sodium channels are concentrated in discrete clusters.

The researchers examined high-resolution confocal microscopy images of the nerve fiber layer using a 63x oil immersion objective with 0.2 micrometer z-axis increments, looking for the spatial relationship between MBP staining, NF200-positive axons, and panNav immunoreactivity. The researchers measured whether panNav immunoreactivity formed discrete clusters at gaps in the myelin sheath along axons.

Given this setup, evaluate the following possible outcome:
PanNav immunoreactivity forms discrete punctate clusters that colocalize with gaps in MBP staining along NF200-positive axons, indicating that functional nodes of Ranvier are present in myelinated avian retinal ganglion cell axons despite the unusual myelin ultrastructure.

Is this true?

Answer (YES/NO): YES